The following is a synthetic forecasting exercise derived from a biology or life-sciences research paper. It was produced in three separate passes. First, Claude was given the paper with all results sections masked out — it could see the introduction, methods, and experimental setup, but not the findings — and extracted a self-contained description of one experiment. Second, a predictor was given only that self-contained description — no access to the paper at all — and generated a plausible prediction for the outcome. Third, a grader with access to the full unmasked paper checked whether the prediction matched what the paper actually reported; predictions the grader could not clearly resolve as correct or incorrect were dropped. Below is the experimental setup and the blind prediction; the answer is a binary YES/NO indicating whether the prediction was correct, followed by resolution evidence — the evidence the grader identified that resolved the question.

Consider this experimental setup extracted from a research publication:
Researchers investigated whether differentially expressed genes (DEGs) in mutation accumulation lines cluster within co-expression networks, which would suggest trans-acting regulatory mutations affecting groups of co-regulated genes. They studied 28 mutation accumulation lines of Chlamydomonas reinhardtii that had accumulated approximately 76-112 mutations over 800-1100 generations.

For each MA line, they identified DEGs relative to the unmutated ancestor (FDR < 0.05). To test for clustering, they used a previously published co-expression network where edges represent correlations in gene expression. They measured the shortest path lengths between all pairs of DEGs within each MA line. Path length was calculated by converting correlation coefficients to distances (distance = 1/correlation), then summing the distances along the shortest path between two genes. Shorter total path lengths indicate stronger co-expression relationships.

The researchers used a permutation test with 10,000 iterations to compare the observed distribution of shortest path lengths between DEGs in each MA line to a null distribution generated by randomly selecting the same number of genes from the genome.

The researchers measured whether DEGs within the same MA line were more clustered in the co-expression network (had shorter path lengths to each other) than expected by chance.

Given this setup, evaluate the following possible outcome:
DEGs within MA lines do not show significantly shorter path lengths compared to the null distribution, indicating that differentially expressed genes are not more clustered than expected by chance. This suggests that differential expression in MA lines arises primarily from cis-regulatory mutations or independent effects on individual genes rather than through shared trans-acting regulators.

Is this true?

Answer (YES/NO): NO